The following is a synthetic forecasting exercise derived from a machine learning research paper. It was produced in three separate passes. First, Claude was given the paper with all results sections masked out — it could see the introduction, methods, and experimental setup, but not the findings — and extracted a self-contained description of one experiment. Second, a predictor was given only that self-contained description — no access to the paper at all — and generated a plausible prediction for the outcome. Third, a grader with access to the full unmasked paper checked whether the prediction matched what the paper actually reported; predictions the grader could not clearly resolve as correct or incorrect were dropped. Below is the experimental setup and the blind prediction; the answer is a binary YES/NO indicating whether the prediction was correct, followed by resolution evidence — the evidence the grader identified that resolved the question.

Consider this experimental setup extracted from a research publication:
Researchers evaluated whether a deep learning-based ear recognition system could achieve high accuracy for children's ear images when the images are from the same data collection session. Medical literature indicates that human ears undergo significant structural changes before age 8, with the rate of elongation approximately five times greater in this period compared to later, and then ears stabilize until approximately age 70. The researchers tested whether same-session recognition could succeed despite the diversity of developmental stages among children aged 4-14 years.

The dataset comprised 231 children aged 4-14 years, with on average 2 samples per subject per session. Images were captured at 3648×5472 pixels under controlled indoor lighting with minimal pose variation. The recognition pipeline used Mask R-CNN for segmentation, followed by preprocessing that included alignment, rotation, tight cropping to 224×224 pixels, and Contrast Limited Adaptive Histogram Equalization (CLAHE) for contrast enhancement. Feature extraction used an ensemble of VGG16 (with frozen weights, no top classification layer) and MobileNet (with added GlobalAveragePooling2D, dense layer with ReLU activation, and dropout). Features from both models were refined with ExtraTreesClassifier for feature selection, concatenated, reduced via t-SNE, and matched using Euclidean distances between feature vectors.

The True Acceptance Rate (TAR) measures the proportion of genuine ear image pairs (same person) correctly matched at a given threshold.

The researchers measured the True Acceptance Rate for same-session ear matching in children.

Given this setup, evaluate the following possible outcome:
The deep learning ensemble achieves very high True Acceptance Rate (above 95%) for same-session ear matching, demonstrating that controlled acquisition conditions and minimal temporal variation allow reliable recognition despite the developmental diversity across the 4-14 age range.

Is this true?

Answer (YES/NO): NO